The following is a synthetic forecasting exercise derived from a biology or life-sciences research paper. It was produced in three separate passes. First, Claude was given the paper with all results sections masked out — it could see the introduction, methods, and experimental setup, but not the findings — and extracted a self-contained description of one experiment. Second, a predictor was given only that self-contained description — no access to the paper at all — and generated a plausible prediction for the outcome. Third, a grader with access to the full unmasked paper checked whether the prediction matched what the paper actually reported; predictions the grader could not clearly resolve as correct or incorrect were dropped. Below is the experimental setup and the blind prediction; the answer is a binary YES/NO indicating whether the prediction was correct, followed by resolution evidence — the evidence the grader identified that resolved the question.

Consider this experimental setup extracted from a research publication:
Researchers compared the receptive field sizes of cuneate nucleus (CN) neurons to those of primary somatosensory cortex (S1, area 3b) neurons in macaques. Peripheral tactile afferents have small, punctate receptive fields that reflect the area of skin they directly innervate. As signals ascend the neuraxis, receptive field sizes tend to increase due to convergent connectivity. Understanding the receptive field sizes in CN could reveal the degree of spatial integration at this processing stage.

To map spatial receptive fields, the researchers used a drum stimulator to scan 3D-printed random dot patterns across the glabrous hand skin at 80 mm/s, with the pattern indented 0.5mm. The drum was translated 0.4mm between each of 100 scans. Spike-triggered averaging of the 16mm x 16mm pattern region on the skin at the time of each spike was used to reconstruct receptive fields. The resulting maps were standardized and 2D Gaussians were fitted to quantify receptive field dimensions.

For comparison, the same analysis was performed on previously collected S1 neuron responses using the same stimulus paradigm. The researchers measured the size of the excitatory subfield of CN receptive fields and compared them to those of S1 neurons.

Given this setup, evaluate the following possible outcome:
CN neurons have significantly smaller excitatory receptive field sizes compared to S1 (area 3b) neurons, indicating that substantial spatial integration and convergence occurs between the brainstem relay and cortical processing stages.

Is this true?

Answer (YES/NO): NO